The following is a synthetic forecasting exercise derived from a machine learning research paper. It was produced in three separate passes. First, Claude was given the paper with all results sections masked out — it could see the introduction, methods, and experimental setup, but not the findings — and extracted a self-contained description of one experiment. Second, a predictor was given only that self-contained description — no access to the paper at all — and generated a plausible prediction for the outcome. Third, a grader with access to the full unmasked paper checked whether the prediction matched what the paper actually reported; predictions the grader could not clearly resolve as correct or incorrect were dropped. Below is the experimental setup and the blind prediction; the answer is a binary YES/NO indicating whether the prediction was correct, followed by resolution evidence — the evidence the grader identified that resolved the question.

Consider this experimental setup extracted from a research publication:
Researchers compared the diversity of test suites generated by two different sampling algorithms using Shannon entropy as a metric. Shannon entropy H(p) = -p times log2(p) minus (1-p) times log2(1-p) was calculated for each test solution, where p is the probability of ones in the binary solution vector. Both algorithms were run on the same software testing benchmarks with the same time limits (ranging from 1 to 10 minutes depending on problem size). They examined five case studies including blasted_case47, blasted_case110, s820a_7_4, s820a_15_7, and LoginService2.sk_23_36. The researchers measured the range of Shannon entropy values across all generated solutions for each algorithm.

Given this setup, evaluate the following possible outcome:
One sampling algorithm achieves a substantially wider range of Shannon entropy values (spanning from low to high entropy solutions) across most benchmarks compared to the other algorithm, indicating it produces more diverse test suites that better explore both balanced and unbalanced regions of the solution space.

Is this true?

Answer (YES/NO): NO